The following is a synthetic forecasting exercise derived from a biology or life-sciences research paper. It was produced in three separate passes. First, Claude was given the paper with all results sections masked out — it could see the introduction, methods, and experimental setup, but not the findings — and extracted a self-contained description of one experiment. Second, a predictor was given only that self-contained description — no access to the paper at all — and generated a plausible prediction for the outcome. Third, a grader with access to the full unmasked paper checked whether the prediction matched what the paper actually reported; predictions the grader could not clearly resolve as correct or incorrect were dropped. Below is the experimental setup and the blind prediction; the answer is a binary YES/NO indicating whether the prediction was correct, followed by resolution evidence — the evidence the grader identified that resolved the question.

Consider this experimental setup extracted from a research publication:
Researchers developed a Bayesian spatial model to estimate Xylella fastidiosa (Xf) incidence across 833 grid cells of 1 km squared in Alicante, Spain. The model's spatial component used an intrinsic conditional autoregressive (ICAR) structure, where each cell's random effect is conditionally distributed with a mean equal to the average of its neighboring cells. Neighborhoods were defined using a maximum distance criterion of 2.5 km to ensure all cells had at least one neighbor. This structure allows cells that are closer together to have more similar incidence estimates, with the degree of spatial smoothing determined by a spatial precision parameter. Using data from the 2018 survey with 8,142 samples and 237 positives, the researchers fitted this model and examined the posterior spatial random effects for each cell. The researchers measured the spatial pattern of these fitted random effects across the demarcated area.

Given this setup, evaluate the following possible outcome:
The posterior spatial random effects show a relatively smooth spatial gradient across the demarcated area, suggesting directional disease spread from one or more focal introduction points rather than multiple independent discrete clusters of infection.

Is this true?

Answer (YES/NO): NO